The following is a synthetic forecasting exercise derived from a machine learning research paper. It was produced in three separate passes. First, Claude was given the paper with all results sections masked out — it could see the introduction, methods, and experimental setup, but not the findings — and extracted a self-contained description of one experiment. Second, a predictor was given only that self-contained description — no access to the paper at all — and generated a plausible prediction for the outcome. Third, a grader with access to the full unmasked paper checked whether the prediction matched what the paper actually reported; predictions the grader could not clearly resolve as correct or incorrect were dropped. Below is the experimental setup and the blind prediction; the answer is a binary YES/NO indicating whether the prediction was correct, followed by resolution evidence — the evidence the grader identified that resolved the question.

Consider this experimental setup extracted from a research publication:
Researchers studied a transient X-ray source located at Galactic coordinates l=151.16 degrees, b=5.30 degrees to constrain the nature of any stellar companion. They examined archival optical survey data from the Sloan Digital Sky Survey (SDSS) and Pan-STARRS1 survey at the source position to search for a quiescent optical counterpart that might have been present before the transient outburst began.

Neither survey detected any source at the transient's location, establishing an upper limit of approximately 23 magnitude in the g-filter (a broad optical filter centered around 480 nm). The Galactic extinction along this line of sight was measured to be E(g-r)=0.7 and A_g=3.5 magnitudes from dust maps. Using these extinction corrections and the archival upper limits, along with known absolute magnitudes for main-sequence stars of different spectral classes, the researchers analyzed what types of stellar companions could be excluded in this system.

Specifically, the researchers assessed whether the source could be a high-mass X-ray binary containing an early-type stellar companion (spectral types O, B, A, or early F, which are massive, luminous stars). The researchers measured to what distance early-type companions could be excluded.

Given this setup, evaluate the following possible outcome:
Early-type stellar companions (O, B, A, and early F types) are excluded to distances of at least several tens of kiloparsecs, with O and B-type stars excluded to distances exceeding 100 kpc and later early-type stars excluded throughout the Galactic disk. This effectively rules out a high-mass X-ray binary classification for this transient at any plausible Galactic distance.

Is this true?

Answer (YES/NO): NO